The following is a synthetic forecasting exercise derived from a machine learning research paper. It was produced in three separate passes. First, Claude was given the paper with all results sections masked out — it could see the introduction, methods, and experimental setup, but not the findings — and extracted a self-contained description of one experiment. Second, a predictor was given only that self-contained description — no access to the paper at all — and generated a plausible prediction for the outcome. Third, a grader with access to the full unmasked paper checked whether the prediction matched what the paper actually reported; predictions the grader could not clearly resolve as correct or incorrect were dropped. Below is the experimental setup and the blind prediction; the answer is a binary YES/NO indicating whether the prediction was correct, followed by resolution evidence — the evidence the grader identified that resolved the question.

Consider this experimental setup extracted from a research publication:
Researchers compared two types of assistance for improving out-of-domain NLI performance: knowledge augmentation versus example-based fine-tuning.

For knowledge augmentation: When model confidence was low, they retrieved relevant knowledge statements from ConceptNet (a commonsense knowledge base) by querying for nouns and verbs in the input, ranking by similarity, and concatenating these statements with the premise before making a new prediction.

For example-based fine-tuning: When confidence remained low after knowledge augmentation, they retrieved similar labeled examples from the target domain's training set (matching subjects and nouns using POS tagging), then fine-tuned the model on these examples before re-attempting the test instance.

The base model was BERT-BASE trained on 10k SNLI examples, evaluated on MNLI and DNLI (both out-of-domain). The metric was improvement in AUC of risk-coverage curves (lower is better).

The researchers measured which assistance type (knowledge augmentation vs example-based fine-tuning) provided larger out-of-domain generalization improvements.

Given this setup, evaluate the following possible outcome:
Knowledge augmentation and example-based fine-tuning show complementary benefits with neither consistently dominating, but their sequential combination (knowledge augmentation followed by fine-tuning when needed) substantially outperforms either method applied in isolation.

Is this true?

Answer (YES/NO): NO